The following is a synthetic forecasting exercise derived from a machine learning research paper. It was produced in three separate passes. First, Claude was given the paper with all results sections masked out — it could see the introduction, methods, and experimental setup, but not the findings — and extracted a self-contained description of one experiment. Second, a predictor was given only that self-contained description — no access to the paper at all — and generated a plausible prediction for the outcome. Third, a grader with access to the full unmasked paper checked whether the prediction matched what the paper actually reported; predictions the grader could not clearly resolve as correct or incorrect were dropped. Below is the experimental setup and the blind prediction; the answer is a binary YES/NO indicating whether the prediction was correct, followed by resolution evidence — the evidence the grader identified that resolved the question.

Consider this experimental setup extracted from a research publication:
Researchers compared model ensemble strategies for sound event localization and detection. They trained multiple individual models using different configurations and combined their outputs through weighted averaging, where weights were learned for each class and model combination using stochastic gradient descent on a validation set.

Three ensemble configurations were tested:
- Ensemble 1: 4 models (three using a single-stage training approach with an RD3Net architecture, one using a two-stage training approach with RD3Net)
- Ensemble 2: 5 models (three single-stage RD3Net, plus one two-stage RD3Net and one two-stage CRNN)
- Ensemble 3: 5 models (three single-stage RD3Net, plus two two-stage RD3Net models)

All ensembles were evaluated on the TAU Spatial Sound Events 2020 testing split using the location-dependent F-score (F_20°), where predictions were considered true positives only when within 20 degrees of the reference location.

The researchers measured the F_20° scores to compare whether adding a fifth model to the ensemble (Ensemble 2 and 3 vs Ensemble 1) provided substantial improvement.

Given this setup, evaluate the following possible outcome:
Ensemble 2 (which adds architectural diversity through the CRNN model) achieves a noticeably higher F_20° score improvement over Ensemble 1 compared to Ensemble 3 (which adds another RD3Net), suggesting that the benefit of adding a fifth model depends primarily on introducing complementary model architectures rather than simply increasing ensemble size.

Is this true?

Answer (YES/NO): NO